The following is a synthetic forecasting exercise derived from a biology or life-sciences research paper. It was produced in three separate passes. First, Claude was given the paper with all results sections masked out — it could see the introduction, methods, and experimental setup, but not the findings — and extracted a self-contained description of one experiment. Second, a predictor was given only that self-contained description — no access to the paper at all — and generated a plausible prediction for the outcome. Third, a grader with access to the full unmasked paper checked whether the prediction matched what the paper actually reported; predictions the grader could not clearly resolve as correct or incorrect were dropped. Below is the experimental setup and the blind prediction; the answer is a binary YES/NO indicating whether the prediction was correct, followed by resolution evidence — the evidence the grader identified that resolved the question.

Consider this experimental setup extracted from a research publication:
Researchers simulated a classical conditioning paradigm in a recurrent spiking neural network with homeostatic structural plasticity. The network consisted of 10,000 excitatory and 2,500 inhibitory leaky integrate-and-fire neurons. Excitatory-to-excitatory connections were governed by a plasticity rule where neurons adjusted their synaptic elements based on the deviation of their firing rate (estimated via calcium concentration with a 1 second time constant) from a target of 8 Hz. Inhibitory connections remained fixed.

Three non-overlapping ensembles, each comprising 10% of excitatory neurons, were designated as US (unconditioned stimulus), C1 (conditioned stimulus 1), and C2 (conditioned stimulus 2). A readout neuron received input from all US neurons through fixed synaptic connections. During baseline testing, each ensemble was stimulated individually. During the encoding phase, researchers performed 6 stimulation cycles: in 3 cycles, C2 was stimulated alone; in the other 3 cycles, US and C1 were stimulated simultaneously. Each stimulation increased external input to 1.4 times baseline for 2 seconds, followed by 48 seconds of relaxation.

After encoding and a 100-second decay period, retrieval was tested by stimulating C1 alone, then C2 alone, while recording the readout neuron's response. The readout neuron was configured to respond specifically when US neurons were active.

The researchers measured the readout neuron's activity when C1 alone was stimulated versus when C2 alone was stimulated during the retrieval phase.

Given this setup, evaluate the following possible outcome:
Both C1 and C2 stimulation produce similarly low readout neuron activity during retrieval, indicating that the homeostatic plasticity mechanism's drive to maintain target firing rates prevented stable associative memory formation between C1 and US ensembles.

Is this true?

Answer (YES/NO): NO